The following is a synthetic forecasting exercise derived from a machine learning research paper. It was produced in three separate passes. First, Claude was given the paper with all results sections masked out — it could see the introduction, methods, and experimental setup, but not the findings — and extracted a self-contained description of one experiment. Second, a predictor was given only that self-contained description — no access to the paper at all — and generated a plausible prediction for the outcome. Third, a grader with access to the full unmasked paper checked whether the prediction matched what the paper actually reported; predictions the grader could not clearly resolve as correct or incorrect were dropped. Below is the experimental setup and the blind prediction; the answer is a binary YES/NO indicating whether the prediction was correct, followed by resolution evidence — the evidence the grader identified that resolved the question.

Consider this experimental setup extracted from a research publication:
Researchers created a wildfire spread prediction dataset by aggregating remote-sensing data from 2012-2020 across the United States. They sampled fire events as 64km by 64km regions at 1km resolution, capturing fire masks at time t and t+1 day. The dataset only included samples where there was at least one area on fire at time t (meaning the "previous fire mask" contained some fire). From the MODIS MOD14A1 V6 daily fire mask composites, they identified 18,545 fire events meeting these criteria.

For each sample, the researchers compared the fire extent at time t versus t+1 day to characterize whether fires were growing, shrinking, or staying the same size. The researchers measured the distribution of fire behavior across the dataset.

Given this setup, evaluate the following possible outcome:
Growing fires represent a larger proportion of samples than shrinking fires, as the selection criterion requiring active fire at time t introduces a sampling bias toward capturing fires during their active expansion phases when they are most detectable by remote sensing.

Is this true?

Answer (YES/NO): YES